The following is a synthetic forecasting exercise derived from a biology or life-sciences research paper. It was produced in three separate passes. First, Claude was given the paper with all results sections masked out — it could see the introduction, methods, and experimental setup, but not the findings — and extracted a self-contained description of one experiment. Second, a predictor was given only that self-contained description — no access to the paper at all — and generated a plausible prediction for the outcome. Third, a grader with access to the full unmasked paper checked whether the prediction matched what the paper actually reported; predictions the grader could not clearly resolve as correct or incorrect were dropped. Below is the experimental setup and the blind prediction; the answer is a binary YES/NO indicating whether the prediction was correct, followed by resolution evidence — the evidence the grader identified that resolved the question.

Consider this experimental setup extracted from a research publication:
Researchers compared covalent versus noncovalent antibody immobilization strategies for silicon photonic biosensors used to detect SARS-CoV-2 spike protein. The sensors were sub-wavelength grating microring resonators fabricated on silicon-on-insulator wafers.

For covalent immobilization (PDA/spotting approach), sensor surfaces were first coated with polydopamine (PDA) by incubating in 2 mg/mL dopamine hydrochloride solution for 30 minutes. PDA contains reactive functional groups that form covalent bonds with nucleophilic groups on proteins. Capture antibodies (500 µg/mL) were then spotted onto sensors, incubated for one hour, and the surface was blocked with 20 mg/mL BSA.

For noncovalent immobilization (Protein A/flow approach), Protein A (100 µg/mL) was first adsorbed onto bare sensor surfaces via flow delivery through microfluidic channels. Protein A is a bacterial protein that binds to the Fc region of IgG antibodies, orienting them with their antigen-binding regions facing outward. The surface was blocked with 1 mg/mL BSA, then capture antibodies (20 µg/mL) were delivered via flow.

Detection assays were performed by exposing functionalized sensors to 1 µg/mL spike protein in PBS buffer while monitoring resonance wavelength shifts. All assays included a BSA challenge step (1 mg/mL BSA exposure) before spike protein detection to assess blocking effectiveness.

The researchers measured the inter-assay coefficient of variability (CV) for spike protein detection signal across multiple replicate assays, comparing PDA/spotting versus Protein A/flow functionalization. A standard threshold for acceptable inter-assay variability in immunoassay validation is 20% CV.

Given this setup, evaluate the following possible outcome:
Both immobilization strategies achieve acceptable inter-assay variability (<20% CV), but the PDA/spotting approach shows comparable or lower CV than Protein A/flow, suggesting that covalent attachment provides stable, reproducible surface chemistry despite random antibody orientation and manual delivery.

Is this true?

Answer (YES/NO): NO